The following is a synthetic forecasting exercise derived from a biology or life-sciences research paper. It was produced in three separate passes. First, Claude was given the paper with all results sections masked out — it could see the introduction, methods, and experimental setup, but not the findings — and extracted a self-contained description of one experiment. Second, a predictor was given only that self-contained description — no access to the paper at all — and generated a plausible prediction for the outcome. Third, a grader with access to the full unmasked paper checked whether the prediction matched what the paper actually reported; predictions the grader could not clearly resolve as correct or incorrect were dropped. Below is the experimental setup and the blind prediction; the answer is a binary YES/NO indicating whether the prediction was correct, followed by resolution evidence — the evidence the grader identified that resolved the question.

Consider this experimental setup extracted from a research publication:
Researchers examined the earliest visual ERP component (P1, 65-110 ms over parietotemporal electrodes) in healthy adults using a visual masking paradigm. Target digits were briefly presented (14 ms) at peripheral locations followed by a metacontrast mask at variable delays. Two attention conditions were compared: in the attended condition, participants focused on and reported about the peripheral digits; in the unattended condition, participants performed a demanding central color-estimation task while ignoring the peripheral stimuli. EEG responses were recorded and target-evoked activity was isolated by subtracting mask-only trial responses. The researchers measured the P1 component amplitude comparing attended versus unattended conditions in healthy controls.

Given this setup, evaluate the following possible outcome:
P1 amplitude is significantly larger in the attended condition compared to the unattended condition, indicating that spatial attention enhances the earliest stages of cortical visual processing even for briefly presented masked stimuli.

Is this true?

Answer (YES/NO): YES